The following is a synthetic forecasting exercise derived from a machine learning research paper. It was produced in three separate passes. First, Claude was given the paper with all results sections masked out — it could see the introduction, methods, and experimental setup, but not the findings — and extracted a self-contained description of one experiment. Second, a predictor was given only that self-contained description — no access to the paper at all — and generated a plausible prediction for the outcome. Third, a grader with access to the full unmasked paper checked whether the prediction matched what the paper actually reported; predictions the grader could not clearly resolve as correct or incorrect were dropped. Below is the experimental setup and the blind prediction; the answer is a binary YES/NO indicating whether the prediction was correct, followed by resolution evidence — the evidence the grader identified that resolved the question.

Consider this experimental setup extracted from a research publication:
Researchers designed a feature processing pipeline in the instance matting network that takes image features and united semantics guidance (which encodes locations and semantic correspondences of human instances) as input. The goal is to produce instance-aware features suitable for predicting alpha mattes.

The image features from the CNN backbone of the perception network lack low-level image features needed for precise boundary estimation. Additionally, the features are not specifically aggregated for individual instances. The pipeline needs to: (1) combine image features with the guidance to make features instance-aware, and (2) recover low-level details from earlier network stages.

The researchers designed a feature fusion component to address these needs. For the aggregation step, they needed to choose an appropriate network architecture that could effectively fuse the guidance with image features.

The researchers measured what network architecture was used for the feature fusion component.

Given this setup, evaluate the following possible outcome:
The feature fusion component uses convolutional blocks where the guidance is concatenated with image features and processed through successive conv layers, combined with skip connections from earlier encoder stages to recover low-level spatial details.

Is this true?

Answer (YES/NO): NO